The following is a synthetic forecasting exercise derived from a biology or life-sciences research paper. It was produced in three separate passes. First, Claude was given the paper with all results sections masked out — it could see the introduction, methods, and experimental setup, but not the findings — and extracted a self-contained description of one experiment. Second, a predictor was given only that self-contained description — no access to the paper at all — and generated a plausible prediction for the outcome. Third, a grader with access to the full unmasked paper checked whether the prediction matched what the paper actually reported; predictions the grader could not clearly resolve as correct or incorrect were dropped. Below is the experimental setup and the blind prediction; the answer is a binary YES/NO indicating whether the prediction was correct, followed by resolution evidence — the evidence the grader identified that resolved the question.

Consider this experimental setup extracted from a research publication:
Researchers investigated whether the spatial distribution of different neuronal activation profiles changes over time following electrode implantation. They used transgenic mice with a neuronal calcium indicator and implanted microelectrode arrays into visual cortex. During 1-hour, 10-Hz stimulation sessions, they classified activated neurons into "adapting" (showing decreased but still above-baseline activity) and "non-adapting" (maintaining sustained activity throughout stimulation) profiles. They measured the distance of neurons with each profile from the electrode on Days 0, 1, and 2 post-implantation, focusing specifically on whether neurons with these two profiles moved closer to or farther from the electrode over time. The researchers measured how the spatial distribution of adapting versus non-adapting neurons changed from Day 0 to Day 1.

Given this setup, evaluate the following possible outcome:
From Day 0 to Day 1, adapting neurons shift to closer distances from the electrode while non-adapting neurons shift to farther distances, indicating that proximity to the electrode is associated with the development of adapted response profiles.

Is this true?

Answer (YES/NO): NO